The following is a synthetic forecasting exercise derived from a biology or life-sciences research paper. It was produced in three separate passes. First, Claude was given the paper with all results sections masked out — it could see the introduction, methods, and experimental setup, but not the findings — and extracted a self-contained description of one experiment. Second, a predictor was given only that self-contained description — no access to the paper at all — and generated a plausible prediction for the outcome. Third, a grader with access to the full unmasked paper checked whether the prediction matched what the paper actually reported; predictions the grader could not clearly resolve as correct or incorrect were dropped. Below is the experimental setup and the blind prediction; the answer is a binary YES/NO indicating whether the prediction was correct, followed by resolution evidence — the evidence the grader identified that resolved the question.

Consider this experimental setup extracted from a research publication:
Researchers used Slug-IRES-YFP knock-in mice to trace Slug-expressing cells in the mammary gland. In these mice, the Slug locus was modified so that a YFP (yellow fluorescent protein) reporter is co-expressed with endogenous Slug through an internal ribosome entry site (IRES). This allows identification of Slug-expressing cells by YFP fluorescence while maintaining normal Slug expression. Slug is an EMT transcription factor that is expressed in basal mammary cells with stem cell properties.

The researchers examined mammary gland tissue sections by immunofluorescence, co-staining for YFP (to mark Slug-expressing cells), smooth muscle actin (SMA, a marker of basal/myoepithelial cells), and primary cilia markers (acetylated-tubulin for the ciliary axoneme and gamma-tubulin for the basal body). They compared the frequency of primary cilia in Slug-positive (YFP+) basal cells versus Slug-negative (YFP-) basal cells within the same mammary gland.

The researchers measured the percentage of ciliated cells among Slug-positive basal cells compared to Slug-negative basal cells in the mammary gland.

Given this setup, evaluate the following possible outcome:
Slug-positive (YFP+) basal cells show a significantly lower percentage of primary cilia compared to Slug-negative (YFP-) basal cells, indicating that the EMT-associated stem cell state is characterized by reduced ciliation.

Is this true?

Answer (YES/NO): NO